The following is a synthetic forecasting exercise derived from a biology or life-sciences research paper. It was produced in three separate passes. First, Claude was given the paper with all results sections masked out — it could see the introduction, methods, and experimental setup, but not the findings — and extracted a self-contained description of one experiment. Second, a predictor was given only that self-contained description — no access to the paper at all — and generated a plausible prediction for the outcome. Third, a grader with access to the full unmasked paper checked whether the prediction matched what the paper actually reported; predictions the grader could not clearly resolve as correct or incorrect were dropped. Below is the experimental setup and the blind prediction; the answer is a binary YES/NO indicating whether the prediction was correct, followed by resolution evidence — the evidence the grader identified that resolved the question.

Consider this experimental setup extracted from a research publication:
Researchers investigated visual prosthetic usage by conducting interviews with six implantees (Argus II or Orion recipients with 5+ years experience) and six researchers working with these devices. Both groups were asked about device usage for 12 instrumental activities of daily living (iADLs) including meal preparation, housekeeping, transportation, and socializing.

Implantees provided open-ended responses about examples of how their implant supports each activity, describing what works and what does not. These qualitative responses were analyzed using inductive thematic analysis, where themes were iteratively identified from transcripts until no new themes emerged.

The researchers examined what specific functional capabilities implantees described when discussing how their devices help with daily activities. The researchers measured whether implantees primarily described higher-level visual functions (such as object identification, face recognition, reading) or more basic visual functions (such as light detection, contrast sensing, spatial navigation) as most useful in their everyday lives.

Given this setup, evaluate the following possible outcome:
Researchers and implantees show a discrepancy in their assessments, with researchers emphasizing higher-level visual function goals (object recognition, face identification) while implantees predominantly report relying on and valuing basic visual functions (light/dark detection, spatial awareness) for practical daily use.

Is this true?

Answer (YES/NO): NO